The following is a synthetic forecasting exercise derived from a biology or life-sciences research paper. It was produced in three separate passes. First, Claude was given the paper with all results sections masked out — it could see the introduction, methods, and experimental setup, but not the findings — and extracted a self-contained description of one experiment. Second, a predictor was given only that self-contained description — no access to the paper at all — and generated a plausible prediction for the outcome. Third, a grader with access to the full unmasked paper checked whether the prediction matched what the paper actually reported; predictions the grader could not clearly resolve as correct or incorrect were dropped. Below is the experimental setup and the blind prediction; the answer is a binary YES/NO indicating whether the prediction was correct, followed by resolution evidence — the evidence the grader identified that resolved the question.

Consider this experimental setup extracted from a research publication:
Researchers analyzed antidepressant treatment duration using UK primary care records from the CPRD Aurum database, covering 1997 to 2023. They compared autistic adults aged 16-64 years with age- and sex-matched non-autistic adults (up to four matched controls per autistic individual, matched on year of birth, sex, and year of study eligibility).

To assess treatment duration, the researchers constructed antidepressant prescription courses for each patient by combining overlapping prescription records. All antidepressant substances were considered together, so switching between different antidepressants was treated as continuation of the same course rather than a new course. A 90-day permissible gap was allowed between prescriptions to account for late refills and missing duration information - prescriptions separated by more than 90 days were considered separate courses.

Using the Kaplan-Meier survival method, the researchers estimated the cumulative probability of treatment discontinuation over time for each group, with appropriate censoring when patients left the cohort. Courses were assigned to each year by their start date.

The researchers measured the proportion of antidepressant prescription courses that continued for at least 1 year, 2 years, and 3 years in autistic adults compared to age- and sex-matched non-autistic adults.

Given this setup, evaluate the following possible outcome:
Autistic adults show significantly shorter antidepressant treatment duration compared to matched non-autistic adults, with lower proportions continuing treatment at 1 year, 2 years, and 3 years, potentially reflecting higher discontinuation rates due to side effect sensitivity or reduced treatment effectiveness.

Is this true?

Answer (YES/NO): NO